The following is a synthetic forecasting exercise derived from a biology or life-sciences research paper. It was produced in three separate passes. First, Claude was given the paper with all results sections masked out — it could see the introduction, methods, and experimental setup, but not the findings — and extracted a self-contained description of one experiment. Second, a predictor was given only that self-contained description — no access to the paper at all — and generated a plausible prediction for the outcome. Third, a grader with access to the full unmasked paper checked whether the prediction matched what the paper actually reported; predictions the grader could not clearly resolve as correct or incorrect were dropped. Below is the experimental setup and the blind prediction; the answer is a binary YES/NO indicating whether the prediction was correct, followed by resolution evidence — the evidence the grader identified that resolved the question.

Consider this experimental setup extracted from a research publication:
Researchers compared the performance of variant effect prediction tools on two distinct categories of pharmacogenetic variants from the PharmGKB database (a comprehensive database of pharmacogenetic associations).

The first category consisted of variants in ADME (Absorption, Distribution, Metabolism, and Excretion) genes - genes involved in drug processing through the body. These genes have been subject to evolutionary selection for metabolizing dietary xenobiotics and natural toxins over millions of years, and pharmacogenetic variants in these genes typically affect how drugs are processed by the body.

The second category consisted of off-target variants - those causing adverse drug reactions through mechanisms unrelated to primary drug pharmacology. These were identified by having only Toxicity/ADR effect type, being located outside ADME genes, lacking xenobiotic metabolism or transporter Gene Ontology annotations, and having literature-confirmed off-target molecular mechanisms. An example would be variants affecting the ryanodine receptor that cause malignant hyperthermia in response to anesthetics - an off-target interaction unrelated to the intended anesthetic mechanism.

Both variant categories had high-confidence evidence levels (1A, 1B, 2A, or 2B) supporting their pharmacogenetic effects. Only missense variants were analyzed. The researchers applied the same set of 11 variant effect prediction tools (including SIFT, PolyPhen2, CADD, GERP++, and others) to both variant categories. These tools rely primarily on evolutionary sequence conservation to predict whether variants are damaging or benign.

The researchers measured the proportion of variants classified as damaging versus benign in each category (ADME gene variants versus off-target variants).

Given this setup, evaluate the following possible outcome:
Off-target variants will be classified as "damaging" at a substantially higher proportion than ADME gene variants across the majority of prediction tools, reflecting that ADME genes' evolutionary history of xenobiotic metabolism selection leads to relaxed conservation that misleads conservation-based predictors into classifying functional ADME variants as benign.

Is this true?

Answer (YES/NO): NO